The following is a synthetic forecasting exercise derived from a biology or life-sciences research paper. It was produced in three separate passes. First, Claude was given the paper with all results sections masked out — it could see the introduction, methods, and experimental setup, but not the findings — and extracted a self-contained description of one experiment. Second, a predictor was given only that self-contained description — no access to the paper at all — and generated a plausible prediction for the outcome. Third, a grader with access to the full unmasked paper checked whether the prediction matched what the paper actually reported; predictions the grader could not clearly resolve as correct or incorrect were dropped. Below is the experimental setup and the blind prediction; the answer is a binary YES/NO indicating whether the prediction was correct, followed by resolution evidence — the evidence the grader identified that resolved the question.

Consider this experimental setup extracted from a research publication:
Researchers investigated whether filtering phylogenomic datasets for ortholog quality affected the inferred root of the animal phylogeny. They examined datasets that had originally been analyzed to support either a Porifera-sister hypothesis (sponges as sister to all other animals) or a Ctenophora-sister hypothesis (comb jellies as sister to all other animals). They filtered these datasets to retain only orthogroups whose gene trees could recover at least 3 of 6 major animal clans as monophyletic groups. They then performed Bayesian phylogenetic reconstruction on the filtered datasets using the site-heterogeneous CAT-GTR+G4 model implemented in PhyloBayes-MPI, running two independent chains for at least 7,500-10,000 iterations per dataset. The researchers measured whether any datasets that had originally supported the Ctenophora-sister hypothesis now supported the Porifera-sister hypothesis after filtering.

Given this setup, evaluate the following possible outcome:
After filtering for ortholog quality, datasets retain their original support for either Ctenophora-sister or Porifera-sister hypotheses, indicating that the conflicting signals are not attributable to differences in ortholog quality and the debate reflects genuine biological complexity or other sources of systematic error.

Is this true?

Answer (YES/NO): NO